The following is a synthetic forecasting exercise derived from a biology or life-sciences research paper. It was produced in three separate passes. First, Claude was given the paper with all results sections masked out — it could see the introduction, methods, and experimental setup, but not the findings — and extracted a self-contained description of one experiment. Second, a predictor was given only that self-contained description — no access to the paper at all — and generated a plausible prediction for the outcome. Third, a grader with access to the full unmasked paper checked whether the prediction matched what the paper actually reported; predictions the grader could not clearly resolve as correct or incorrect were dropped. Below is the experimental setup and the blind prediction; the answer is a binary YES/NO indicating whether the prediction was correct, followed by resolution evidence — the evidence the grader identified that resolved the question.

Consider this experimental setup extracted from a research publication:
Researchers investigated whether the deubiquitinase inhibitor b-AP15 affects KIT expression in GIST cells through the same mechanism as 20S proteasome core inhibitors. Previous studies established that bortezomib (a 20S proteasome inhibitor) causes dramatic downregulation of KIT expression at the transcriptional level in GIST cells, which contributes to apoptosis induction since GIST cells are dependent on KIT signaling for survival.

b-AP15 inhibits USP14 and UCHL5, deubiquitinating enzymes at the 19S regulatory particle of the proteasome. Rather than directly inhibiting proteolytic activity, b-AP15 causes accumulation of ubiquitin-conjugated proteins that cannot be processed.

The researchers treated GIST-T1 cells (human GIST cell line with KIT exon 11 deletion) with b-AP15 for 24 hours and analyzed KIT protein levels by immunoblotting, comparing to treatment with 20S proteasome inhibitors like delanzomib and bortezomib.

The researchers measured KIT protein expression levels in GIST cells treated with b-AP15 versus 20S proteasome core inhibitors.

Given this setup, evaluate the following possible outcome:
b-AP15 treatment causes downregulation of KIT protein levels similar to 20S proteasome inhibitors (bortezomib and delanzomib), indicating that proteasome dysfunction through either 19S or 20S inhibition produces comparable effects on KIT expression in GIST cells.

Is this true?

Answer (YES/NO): NO